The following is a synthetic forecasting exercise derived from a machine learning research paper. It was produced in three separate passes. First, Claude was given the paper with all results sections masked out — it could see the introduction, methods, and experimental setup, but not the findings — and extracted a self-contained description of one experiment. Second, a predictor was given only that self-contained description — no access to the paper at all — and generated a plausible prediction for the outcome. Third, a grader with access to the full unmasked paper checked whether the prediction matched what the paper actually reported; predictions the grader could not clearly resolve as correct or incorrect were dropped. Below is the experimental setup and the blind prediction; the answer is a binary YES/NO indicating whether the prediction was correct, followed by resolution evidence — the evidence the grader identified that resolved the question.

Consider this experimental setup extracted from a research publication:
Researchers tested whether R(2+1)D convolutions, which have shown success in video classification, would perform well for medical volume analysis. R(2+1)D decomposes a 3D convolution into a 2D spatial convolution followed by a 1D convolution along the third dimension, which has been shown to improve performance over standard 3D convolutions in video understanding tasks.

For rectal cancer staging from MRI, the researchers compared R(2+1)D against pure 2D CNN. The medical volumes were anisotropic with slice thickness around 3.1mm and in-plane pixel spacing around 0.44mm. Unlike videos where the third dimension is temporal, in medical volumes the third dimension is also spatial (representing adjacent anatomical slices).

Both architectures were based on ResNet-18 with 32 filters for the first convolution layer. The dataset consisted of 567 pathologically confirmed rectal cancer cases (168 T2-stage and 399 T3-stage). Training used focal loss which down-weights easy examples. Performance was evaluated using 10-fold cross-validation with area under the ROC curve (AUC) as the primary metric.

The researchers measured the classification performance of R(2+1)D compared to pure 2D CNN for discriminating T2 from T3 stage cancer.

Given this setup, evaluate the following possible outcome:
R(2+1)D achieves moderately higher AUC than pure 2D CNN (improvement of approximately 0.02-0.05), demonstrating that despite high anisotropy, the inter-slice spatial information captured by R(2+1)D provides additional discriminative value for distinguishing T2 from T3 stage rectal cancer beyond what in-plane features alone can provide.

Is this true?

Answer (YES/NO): NO